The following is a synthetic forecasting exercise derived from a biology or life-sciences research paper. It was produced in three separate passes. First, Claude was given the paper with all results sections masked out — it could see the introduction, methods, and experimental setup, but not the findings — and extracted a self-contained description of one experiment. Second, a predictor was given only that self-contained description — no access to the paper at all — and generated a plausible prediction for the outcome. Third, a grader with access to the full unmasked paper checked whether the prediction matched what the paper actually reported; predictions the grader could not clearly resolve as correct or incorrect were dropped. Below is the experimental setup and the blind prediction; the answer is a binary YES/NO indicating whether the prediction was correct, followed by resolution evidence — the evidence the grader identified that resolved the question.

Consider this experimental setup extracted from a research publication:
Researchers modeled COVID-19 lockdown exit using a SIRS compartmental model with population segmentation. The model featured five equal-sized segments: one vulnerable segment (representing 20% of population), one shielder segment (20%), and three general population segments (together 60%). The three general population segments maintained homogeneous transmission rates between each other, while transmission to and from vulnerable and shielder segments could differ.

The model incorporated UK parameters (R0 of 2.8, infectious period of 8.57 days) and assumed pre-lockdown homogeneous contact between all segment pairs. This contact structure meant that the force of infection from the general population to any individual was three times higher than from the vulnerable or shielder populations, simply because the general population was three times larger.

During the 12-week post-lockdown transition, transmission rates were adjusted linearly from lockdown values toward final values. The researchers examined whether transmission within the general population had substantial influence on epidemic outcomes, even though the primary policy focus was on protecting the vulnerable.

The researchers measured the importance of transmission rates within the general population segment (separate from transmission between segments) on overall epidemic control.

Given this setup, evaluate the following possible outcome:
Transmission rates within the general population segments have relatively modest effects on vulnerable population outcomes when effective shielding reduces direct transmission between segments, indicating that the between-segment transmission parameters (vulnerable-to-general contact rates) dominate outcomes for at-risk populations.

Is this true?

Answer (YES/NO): NO